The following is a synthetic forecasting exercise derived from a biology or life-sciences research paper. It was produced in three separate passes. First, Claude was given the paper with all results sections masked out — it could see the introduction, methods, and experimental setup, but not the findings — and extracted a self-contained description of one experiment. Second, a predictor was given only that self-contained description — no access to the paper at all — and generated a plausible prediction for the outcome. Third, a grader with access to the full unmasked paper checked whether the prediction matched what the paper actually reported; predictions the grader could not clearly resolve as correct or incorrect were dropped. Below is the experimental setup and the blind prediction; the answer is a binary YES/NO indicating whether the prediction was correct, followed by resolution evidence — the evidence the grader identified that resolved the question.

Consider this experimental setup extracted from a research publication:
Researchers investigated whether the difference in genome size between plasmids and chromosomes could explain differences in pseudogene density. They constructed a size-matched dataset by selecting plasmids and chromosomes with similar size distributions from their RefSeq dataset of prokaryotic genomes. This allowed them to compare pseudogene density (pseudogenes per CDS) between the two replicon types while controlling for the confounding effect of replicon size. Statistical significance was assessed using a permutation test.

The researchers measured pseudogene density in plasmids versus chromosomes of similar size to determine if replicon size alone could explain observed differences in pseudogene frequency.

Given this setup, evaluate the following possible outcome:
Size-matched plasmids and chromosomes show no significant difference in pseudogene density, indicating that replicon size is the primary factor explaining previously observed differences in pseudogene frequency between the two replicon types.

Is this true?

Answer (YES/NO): NO